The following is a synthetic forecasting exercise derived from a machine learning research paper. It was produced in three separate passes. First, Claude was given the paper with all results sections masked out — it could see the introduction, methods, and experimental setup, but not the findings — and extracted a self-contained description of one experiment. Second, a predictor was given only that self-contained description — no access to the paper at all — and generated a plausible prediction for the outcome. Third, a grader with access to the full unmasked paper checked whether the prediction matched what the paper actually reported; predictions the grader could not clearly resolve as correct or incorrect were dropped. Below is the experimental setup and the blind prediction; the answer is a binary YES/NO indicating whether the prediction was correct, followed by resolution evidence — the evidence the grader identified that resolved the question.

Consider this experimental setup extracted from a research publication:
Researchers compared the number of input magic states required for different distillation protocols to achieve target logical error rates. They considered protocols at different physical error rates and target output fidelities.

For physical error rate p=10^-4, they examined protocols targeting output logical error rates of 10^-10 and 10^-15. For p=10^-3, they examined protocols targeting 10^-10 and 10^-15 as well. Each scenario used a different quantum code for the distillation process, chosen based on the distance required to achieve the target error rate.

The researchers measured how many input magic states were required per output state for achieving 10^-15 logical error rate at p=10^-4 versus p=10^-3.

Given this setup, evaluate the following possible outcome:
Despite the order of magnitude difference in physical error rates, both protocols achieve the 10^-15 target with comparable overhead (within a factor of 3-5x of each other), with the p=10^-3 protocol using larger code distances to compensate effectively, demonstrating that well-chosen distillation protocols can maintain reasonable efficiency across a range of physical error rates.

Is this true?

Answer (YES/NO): YES